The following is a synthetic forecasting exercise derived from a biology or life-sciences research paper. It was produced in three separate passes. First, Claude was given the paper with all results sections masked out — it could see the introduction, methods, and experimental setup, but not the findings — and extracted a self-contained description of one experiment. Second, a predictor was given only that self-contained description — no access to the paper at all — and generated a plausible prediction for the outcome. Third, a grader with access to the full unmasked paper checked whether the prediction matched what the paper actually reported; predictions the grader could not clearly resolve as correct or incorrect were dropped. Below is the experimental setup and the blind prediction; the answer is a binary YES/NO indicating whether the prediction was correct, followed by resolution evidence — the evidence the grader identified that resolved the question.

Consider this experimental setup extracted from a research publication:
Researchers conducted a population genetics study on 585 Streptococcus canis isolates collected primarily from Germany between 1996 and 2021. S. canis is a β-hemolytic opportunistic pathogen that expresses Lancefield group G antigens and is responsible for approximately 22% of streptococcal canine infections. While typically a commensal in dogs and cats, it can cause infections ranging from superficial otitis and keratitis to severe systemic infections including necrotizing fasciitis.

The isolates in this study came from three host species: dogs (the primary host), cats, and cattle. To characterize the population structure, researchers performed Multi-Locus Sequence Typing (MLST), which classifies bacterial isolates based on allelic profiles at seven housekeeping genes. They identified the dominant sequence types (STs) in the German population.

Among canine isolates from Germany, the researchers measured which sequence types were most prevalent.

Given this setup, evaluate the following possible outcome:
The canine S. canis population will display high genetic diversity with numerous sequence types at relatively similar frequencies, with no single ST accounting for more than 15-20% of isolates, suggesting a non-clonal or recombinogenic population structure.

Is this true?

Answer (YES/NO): NO